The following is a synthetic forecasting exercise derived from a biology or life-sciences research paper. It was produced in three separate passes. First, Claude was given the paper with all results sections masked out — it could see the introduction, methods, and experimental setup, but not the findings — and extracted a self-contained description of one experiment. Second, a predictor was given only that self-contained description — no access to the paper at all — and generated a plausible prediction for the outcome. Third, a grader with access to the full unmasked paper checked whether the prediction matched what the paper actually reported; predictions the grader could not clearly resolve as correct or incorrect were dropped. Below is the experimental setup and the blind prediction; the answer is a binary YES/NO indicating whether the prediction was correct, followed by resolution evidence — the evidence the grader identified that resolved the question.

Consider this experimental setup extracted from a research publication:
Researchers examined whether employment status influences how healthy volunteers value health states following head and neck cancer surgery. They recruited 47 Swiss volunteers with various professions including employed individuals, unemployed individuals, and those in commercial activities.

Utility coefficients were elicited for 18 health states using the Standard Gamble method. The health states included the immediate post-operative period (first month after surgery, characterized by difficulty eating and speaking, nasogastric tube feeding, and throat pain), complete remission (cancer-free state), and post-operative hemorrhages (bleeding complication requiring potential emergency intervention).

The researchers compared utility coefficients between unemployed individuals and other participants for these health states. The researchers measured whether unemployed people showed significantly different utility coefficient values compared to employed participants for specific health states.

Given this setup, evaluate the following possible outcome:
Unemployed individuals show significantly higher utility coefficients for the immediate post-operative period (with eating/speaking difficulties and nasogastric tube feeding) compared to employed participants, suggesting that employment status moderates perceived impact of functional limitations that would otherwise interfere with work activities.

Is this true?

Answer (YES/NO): NO